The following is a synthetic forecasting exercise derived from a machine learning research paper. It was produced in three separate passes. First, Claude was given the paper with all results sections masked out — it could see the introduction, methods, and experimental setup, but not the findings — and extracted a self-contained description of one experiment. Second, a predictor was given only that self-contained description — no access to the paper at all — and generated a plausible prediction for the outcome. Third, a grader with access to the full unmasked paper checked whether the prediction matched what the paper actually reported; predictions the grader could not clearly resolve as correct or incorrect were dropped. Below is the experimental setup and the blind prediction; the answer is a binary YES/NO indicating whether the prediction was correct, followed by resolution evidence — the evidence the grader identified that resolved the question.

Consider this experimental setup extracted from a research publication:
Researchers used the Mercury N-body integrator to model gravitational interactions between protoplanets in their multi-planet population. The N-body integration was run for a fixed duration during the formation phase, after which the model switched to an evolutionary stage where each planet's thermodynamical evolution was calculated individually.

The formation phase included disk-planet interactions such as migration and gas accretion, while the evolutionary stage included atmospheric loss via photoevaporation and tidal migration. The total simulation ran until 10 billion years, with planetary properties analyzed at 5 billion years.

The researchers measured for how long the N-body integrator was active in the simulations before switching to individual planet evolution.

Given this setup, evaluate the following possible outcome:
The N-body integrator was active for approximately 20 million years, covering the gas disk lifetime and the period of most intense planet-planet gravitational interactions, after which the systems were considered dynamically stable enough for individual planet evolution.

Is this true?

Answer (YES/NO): YES